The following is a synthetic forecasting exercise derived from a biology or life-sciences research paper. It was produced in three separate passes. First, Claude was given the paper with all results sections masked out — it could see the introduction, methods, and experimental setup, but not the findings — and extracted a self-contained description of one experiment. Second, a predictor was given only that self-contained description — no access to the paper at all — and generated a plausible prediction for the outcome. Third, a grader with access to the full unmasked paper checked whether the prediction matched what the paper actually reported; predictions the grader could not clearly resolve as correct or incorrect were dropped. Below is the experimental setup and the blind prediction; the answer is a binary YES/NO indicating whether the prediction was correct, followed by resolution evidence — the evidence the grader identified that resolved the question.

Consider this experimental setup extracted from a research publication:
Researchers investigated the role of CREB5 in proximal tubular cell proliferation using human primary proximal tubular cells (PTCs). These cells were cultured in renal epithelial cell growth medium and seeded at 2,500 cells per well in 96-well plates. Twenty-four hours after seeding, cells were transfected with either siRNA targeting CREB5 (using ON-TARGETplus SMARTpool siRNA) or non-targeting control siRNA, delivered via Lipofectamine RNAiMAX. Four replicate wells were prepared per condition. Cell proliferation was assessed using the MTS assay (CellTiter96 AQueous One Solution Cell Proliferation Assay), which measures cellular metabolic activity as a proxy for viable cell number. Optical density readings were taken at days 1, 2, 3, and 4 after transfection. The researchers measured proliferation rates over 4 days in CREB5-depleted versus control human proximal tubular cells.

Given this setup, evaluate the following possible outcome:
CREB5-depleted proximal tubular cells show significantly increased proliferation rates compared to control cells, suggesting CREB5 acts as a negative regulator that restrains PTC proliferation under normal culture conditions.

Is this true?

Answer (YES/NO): NO